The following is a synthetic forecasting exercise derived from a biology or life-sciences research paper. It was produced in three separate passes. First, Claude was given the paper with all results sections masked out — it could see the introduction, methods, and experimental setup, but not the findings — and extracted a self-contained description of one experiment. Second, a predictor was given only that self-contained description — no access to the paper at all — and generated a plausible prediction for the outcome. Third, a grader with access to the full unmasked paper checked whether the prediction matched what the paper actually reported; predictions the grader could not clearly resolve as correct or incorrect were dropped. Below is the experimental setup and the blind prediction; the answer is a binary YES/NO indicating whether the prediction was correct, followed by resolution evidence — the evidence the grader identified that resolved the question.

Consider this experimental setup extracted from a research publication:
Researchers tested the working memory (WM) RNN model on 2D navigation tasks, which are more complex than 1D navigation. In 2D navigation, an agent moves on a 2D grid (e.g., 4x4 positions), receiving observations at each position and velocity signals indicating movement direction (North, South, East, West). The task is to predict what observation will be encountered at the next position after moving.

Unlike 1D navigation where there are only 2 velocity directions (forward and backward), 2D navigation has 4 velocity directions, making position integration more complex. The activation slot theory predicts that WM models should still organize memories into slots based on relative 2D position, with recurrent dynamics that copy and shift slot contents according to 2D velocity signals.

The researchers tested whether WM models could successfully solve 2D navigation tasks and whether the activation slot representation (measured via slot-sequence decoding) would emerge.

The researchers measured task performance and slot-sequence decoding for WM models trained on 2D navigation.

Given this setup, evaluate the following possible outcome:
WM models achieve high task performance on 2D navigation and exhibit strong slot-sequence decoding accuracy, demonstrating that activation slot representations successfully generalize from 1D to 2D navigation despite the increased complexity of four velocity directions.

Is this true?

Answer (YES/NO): NO